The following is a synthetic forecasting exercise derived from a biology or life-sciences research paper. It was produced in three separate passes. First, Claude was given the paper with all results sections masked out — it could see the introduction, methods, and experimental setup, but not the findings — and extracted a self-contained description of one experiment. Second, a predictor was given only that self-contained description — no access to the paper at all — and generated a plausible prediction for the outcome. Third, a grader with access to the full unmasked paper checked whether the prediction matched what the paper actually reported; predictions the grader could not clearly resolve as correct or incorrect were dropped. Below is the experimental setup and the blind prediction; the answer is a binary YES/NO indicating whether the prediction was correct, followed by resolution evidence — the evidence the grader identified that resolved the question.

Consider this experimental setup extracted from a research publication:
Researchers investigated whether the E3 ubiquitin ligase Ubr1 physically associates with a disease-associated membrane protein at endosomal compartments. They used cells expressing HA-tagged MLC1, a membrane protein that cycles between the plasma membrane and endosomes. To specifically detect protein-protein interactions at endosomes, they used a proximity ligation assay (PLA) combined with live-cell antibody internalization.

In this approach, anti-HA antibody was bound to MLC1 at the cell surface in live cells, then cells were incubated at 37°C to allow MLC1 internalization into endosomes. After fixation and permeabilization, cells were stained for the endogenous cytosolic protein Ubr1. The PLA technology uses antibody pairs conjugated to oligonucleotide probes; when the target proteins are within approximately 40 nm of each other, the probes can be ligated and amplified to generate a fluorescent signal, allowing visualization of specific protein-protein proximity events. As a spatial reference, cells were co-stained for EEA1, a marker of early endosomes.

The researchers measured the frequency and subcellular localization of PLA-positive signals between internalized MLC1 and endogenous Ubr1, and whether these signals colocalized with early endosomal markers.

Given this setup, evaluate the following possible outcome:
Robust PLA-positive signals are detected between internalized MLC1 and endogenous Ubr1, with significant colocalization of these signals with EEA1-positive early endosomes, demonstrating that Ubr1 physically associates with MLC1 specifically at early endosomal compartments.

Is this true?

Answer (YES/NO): NO